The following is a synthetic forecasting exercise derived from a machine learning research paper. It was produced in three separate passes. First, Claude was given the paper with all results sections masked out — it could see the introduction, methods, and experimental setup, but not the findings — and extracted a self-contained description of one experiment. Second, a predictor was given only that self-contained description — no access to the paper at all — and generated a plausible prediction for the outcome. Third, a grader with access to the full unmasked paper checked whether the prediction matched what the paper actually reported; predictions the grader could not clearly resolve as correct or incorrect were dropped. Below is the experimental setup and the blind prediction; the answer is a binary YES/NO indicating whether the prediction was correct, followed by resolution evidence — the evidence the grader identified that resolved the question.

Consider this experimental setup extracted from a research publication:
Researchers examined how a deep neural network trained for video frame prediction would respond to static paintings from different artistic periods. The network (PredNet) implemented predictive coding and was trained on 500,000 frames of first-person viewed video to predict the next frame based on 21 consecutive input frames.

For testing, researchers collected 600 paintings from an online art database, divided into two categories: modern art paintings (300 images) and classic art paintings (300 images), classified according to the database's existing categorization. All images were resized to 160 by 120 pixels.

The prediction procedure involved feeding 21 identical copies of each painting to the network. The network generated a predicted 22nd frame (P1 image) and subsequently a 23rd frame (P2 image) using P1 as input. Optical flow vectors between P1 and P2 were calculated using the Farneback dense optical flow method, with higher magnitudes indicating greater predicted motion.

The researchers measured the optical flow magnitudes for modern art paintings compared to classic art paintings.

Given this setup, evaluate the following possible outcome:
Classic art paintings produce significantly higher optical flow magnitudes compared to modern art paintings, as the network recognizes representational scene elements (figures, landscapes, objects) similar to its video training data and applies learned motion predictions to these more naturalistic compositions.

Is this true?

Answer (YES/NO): NO